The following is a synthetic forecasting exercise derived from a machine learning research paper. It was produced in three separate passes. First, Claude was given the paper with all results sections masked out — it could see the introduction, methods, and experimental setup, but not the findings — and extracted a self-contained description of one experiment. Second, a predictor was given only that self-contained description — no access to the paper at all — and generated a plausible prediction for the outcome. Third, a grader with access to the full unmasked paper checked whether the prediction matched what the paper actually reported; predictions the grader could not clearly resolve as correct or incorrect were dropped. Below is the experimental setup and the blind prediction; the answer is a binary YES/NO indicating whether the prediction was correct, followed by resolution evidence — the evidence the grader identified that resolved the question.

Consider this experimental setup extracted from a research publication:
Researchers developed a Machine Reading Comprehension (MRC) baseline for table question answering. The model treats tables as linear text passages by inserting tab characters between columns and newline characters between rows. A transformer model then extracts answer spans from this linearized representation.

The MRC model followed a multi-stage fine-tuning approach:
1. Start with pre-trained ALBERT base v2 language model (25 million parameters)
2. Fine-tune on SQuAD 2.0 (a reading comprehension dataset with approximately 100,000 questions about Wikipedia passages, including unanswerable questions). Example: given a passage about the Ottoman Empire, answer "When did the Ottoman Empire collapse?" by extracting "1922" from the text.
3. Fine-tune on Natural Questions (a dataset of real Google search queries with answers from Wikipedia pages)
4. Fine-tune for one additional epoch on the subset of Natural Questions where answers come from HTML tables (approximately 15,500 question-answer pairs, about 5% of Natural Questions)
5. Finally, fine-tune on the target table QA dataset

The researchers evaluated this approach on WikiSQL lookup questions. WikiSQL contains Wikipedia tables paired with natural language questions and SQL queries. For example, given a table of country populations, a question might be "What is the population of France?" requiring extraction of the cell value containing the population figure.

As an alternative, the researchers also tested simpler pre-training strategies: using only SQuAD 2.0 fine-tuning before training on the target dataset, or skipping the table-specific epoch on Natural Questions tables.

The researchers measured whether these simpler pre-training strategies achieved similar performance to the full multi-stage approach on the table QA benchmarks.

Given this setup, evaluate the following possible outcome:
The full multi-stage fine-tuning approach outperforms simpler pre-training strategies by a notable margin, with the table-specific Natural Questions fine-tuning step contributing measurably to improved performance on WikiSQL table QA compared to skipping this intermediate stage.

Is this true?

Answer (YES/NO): NO